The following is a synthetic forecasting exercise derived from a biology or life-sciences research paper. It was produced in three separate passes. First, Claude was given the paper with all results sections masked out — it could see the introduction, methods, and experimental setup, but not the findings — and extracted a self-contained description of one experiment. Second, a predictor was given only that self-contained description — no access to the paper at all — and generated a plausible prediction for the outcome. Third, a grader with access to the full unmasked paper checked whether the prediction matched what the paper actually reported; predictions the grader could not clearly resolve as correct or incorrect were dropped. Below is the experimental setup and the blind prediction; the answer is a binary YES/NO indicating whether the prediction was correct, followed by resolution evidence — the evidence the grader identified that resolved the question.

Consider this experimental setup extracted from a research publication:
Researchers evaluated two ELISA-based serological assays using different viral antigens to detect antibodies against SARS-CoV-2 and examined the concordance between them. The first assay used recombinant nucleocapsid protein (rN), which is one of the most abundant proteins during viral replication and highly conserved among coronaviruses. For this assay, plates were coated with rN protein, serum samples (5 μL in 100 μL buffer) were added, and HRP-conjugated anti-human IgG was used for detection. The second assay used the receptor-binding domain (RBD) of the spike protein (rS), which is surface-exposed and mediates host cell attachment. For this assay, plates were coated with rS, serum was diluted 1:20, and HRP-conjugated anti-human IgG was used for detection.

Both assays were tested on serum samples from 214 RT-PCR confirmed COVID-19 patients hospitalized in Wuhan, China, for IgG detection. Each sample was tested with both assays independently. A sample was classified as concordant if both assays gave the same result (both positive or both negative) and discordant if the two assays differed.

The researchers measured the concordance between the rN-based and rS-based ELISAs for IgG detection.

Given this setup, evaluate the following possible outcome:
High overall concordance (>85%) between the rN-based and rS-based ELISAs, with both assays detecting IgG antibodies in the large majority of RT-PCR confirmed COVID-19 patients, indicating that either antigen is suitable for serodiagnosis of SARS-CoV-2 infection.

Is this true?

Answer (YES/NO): NO